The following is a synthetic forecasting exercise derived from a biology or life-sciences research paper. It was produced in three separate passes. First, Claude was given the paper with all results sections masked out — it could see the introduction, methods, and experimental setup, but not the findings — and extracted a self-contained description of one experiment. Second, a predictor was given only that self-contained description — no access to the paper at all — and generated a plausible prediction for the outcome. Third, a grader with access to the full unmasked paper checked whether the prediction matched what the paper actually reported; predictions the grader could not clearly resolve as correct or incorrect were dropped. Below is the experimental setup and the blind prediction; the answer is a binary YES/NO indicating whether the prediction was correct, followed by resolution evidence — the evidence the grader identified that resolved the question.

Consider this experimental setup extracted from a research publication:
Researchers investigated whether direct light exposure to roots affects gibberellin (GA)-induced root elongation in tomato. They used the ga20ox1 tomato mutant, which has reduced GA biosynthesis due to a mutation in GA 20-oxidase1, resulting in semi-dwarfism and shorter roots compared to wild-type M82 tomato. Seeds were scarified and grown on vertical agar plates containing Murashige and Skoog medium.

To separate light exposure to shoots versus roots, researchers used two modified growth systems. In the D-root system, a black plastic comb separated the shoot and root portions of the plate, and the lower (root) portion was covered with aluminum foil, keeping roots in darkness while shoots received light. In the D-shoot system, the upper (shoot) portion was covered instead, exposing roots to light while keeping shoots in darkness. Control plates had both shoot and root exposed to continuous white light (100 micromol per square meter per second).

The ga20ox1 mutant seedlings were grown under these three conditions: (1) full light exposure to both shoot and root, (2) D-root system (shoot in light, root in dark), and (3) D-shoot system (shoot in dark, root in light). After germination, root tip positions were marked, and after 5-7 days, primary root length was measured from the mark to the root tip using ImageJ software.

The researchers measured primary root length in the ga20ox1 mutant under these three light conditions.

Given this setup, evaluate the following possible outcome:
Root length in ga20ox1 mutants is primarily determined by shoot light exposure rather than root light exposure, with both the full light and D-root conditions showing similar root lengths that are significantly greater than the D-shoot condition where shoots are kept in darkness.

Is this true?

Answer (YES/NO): NO